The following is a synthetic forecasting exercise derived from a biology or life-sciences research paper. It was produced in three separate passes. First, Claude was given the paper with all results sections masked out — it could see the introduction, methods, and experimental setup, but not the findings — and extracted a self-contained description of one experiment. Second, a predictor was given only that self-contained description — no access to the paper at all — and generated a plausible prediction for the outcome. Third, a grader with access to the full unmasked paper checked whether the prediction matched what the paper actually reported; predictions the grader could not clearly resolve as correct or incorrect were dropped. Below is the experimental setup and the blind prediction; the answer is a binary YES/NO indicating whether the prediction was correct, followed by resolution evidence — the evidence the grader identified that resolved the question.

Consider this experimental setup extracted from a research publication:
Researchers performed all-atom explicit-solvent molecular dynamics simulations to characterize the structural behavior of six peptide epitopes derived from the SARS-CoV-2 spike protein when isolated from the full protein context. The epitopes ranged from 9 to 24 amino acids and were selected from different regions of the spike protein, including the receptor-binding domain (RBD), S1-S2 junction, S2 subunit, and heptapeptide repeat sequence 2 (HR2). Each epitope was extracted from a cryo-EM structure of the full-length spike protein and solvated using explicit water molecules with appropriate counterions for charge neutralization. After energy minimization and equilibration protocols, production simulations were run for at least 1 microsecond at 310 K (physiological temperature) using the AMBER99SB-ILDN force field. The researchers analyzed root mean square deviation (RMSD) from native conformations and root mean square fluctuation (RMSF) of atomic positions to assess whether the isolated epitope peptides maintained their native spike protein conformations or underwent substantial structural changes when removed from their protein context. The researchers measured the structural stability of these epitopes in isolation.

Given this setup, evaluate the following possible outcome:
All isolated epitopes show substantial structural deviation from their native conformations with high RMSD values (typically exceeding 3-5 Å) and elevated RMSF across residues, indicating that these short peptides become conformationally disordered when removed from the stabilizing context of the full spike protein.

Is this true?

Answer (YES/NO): NO